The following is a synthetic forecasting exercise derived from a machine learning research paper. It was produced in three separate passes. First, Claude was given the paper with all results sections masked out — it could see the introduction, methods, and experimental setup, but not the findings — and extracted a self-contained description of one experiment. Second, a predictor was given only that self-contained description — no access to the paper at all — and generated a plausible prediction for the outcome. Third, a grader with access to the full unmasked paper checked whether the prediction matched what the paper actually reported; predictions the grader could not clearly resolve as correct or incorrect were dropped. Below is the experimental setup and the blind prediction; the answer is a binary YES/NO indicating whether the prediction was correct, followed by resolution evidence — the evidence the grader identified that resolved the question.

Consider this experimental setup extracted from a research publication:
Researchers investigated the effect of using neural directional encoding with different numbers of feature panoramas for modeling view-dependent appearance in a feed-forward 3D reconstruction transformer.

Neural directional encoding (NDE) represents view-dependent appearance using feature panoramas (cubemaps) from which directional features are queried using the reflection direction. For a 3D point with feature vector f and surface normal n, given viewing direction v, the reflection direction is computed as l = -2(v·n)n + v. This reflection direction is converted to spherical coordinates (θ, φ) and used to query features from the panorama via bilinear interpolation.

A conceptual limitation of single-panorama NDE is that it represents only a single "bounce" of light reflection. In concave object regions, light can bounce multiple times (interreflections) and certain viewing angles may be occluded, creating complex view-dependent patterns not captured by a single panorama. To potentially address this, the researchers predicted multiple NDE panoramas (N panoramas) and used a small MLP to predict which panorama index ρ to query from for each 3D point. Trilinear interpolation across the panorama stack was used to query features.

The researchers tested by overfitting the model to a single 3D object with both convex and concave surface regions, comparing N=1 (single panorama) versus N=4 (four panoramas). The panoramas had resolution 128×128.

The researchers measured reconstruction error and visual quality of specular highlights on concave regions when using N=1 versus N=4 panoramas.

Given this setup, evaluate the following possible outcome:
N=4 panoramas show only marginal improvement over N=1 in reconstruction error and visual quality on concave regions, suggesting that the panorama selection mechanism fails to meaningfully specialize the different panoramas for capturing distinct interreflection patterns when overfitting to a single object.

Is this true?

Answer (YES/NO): NO